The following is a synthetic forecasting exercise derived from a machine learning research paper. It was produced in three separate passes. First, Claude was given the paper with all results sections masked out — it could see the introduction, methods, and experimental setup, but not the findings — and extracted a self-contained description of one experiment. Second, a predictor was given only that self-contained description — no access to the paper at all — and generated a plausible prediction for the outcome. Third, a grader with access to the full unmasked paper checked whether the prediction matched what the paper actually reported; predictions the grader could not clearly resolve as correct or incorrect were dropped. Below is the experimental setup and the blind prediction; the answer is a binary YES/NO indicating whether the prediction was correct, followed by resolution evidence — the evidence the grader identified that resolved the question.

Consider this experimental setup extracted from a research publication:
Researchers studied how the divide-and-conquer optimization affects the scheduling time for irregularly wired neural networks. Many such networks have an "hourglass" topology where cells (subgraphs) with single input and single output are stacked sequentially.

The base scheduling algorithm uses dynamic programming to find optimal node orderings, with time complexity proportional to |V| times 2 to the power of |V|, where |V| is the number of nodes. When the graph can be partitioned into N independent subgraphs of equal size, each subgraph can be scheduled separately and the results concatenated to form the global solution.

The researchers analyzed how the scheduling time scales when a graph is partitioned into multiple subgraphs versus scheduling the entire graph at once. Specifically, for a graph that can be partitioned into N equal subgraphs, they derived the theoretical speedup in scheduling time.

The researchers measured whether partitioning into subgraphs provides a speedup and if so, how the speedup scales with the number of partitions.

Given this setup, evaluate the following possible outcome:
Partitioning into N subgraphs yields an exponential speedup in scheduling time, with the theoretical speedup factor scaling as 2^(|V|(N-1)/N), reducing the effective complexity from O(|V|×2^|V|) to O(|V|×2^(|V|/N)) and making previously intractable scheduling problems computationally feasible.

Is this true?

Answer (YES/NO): YES